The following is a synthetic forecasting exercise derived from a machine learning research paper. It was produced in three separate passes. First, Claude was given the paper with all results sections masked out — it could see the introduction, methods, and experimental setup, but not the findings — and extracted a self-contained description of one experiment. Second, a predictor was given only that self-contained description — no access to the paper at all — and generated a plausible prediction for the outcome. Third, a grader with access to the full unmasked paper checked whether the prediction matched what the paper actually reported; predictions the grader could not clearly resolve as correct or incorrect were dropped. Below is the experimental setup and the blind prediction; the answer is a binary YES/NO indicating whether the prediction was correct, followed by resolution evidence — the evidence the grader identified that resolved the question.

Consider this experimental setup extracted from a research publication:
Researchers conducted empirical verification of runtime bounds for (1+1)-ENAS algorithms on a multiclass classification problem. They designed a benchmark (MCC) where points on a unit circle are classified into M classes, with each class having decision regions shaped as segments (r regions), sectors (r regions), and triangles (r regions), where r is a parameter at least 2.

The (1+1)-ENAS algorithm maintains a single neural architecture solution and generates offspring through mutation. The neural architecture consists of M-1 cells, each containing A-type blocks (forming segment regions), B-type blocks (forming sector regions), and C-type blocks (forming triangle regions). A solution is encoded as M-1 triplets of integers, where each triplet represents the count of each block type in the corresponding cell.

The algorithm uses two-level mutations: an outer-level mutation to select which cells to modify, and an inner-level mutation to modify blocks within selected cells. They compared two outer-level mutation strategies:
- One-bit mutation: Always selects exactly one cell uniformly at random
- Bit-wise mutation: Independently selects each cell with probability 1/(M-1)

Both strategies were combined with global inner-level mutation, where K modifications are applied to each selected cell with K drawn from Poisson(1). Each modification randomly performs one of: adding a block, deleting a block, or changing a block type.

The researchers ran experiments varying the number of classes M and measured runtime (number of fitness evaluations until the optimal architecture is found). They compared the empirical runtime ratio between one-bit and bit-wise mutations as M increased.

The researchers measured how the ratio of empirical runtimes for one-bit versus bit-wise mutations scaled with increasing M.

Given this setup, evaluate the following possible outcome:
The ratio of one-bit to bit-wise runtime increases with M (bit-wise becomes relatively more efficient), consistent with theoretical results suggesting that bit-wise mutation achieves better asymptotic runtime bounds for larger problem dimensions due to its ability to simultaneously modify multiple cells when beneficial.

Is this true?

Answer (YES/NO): NO